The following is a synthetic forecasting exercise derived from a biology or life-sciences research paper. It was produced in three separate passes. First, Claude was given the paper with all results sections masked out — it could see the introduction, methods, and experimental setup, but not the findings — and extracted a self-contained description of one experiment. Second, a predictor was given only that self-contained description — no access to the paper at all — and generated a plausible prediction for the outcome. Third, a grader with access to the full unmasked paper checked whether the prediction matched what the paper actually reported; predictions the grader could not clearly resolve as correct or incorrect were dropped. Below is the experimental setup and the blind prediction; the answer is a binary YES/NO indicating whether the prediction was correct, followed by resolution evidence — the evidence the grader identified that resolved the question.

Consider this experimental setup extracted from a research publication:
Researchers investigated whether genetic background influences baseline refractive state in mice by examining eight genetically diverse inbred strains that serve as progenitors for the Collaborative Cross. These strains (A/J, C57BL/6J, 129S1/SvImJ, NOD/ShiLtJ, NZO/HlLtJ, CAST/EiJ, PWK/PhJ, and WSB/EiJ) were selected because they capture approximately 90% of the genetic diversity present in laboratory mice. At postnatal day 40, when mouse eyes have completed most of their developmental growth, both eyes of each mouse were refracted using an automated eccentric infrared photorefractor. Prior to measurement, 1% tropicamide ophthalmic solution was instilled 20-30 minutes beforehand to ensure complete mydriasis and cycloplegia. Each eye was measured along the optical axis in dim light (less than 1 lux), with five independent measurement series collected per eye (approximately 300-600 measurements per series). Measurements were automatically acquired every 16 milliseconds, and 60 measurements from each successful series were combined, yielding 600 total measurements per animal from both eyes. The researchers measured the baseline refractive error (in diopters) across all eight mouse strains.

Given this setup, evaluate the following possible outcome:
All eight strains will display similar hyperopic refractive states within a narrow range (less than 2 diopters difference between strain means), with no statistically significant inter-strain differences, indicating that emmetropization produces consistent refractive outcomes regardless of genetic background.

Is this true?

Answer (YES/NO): NO